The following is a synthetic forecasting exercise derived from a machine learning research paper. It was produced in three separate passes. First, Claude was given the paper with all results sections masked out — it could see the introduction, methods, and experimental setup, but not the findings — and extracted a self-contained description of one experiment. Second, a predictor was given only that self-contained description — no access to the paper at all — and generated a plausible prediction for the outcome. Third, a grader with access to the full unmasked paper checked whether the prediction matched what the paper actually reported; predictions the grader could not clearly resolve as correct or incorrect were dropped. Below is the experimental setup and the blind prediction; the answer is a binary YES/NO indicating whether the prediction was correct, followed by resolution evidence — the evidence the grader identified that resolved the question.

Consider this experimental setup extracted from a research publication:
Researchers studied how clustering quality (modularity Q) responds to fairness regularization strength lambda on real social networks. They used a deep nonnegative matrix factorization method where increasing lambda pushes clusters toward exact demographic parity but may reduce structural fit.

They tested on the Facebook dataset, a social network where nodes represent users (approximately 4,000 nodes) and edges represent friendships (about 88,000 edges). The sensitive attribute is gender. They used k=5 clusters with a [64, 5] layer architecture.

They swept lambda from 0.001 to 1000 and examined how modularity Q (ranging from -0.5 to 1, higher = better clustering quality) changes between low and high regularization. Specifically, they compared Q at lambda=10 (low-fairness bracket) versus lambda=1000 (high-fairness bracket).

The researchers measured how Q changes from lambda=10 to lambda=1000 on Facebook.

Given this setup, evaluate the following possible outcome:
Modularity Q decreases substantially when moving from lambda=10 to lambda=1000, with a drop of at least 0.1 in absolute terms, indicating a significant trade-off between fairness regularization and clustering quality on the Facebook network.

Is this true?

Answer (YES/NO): NO